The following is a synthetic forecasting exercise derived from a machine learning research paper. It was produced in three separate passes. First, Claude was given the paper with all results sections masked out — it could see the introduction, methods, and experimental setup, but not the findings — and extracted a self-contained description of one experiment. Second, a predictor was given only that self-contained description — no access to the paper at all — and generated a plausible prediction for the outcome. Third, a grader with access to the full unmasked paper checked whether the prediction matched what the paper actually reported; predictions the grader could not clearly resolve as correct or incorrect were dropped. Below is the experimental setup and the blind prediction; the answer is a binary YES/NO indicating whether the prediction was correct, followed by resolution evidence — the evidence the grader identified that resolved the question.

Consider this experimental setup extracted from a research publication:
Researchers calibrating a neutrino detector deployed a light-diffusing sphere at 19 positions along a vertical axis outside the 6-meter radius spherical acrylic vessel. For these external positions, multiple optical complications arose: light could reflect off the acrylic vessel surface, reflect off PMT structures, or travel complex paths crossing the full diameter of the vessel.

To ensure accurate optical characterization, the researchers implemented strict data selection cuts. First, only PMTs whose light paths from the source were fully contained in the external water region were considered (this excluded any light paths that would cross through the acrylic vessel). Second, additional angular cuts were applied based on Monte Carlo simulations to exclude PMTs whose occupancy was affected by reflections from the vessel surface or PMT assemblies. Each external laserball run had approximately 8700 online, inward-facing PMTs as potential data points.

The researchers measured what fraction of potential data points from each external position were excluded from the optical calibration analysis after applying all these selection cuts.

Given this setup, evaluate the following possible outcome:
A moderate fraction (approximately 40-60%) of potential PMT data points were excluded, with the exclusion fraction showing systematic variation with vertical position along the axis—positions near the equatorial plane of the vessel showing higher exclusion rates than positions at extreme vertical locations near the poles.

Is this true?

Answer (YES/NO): NO